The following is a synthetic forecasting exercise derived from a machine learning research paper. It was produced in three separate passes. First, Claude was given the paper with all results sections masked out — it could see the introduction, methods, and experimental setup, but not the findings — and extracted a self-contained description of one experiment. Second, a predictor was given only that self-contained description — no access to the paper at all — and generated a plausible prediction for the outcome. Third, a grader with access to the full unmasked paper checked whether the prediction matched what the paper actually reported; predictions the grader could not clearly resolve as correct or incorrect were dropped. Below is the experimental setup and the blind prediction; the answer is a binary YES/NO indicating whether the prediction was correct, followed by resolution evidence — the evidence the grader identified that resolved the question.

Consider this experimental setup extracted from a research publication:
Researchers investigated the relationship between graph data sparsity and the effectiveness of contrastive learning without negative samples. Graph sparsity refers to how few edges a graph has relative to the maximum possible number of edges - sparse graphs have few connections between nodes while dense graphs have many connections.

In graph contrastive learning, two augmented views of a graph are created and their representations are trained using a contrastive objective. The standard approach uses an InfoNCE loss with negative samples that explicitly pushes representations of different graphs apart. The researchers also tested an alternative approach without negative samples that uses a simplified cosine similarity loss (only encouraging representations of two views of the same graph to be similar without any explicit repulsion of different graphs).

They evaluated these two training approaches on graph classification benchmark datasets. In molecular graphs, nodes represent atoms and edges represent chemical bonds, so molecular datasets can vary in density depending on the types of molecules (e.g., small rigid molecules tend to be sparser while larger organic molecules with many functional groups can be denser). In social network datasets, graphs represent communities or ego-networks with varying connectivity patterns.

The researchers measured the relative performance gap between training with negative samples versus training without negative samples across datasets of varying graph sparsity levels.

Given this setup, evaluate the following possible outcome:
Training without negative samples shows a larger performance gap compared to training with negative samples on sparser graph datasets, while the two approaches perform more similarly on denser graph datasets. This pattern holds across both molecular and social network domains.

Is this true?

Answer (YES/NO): YES